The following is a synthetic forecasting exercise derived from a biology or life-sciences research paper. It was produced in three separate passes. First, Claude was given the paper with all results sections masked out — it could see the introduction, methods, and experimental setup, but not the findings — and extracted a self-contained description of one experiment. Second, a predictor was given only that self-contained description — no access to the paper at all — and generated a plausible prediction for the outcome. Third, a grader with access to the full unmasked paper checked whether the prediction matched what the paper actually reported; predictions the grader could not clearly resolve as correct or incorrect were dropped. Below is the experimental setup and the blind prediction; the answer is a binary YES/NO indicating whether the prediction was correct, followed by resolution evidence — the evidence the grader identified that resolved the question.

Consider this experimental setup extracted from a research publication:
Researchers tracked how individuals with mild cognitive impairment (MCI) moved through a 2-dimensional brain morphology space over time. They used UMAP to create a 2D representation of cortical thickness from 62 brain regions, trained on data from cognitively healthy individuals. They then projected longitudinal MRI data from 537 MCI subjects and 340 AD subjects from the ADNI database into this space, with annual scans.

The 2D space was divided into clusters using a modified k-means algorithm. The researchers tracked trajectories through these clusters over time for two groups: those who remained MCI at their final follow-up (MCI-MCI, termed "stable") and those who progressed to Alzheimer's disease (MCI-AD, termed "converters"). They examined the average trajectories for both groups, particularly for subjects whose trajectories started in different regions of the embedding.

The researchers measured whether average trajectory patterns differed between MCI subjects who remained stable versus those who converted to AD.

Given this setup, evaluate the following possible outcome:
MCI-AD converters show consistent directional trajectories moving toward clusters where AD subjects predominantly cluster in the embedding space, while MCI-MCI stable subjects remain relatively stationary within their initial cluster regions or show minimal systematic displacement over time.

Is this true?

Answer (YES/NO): NO